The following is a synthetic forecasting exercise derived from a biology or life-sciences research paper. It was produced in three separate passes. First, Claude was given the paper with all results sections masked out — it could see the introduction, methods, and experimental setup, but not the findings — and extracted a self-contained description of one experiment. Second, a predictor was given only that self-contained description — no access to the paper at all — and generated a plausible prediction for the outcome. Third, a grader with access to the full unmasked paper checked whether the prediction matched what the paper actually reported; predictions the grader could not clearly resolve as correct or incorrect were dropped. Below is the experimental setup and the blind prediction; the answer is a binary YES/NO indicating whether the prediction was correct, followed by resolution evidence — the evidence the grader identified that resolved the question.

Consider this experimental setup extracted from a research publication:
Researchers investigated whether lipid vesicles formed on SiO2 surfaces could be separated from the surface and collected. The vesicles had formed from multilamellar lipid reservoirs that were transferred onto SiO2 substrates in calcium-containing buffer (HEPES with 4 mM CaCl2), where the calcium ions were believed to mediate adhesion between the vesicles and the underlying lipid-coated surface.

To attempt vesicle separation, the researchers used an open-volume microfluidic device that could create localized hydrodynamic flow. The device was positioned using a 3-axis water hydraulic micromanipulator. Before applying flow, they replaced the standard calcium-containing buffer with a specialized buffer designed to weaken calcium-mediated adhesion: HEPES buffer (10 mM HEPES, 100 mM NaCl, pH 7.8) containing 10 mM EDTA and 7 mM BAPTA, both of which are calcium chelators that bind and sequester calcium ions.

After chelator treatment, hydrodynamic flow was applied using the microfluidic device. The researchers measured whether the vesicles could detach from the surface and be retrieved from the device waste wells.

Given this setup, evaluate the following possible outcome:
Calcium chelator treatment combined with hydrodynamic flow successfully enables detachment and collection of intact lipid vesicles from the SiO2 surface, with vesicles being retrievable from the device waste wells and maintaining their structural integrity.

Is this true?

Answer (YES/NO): YES